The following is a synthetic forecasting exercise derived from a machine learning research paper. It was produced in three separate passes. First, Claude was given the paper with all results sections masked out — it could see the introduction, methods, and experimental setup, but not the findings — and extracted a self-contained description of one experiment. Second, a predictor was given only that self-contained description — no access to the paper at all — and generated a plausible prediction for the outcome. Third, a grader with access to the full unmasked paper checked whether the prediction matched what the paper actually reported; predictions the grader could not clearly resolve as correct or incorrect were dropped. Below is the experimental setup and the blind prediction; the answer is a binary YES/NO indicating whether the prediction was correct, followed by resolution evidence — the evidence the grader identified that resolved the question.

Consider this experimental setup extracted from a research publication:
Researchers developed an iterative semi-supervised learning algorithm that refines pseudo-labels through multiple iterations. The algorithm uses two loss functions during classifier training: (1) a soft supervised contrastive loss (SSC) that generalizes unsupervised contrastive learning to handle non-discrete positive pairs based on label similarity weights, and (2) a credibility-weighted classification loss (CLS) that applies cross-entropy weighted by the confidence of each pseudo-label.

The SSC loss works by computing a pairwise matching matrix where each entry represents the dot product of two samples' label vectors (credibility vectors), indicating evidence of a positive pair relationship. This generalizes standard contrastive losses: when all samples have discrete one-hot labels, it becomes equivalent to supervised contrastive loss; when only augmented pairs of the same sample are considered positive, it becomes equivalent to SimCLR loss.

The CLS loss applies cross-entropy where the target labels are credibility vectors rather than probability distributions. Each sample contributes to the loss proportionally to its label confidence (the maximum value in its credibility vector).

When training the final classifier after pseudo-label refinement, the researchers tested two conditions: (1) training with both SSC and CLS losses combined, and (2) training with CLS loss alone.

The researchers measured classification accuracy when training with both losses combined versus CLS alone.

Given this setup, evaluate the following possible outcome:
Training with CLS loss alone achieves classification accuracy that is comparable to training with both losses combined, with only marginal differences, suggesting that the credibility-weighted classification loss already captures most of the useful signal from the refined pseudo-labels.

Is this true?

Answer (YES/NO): NO